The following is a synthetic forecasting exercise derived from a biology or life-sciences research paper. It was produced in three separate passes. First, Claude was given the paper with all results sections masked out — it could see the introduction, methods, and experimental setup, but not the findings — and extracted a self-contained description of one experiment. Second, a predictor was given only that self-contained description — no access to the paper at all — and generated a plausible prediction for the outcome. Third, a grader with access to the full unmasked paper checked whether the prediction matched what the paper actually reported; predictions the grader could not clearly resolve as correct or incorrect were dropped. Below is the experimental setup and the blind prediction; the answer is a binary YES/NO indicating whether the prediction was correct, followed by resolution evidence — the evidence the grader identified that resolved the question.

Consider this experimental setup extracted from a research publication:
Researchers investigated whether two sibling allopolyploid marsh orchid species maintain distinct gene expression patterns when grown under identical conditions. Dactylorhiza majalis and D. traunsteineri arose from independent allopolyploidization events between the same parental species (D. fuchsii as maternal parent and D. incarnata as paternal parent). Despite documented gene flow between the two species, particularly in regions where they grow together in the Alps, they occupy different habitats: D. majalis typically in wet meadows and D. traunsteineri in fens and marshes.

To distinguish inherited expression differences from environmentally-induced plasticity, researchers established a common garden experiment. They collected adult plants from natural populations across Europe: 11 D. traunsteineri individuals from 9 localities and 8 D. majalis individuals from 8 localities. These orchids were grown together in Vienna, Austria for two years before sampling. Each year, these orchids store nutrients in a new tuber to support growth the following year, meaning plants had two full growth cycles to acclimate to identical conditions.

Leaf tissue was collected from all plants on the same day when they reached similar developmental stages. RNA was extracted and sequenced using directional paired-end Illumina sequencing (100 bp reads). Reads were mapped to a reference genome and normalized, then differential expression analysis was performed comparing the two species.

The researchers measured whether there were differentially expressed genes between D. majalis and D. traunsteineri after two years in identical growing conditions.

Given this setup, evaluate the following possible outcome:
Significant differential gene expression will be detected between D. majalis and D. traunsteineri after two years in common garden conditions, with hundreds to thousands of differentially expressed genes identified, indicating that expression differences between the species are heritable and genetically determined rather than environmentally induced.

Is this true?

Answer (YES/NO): YES